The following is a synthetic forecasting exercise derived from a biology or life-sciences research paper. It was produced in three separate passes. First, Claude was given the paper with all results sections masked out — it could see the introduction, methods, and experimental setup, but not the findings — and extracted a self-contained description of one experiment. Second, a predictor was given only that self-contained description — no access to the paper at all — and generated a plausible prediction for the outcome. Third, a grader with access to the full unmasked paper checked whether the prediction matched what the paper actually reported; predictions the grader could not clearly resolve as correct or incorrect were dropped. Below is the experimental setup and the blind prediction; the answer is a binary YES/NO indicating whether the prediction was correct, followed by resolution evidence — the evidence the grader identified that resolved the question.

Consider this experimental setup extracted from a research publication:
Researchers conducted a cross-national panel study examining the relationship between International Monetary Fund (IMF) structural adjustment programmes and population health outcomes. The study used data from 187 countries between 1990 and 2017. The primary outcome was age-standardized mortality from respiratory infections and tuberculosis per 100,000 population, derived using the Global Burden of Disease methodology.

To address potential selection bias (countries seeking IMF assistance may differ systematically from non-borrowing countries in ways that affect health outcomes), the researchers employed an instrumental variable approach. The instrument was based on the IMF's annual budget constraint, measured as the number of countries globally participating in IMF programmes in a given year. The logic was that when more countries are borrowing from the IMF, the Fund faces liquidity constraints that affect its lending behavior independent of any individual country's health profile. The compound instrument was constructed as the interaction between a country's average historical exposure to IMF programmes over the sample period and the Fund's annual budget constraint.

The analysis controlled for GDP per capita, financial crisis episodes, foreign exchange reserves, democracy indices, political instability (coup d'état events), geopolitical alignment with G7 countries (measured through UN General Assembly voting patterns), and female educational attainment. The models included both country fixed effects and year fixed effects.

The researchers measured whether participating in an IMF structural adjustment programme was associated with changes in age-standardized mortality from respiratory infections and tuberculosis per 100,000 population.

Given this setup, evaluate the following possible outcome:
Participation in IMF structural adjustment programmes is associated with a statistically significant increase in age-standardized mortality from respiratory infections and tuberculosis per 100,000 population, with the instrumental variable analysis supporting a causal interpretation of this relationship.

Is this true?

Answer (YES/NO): YES